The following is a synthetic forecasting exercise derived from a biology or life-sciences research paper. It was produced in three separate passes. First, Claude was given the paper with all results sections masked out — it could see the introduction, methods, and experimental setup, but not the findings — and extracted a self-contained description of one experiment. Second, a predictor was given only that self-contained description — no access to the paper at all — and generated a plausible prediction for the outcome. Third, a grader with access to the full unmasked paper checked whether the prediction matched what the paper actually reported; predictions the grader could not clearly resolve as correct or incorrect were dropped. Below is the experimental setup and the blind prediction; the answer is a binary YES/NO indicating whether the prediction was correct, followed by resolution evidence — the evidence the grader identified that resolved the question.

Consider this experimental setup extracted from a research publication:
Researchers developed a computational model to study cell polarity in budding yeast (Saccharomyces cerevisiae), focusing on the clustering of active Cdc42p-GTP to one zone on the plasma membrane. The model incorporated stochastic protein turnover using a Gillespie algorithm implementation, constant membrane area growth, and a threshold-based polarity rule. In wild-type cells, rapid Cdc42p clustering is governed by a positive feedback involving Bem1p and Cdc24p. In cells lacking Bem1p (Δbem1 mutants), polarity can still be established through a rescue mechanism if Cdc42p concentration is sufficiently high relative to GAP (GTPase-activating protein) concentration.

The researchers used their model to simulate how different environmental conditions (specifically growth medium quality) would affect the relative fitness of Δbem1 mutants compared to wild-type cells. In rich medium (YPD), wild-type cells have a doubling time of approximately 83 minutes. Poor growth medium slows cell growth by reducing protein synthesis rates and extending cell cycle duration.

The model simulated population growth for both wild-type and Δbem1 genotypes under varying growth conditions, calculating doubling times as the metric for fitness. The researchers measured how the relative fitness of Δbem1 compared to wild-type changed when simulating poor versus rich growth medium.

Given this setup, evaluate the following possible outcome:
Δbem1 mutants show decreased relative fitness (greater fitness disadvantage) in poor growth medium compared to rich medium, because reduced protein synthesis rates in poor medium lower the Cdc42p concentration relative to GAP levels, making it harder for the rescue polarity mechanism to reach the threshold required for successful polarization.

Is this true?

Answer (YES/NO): NO